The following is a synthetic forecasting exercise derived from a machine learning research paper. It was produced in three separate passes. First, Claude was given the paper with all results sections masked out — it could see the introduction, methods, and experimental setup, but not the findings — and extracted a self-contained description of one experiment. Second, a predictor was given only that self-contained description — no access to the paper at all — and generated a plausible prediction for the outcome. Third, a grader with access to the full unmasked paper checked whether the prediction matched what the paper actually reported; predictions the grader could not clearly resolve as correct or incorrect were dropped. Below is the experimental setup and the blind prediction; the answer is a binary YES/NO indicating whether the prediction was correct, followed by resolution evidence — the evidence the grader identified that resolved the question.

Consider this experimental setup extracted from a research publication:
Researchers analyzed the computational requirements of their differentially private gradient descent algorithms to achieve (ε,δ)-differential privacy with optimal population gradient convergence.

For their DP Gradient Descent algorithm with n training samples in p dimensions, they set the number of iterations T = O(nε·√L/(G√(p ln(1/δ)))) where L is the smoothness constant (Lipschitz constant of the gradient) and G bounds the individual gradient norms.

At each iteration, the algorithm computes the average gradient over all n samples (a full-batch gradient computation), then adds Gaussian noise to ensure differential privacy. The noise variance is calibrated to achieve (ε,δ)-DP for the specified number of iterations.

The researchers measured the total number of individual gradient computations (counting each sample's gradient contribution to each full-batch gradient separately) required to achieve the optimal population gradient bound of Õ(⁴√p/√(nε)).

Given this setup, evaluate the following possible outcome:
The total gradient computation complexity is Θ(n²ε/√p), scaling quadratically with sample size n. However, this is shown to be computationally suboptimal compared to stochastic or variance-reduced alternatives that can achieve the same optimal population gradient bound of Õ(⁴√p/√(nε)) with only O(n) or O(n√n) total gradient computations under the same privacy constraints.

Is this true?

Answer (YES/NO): NO